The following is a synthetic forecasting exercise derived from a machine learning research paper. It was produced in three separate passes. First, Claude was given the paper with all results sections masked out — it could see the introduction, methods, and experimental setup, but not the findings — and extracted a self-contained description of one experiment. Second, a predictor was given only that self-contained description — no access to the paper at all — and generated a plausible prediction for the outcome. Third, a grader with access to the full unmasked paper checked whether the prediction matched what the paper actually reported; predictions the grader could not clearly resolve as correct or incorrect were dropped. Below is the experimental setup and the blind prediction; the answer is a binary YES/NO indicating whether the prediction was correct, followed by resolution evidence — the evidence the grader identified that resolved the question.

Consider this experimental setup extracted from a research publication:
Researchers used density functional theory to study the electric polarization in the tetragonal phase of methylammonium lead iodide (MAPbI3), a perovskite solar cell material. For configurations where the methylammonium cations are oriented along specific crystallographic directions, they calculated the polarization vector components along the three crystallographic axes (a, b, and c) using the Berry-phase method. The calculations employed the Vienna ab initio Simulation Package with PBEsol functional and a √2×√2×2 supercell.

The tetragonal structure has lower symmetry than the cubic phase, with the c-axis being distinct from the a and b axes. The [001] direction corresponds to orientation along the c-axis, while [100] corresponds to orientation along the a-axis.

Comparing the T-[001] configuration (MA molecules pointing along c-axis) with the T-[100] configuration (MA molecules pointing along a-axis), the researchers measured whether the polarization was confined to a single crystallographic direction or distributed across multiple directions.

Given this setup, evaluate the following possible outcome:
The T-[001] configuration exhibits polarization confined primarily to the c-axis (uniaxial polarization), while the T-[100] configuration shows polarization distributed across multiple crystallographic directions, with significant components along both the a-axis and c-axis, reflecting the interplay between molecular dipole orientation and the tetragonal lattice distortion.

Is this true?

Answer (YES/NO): NO